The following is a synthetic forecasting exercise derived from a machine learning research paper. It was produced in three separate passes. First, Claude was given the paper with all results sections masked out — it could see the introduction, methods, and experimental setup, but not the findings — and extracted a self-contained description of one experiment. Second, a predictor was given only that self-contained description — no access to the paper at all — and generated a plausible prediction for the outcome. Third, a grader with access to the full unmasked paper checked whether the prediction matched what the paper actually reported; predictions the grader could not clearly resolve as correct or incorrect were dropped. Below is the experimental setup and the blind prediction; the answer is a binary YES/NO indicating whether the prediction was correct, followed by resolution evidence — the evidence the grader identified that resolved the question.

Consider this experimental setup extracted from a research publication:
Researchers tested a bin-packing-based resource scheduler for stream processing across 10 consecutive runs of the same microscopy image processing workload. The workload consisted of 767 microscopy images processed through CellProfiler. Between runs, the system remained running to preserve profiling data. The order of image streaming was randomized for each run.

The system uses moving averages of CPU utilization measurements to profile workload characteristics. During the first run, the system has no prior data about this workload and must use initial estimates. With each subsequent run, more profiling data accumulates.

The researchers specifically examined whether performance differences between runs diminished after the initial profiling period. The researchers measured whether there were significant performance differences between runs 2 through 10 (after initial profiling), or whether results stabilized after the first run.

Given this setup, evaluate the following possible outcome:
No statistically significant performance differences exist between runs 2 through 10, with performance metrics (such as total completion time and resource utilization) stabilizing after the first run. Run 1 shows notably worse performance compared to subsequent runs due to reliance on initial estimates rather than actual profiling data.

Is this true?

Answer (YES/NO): NO